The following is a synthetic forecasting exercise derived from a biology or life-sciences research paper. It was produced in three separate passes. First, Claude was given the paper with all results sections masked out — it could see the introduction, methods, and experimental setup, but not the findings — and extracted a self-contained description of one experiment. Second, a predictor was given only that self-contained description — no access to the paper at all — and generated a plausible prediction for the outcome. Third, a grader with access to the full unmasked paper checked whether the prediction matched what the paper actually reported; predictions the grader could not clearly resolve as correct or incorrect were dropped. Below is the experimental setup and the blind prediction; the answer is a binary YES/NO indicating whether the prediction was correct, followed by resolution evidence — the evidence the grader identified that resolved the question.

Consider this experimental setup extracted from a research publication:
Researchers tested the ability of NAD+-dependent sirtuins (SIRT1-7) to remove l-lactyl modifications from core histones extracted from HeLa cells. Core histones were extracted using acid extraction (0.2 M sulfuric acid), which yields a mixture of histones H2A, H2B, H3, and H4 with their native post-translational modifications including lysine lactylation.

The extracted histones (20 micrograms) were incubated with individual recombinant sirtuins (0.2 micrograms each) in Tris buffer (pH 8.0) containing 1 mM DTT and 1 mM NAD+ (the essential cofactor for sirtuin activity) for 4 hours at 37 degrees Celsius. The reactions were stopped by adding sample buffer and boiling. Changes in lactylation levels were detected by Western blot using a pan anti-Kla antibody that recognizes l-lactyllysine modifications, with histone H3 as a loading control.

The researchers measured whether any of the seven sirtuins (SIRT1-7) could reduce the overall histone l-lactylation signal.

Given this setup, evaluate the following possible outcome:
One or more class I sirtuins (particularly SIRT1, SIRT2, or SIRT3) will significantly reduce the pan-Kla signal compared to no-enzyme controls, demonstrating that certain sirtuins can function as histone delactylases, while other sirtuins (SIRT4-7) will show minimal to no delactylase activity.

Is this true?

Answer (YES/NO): YES